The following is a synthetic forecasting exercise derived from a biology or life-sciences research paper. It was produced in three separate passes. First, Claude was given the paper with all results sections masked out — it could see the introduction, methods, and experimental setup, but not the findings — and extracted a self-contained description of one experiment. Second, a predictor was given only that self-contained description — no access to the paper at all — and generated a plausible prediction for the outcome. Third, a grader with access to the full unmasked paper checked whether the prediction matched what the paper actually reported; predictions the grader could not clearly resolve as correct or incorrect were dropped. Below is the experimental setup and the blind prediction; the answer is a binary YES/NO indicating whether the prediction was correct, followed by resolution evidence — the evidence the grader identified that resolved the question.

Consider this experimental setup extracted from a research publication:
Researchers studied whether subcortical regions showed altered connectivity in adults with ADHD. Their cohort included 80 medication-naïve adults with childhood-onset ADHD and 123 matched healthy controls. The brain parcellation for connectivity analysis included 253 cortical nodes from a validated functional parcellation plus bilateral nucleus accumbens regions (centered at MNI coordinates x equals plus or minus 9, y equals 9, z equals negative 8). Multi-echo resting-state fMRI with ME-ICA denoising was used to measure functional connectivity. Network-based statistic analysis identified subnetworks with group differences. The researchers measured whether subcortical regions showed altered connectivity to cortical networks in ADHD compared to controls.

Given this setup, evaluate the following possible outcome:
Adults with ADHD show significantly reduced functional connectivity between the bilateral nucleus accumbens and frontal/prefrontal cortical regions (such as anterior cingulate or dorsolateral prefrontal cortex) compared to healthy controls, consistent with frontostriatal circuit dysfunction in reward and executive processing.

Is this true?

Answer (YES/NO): NO